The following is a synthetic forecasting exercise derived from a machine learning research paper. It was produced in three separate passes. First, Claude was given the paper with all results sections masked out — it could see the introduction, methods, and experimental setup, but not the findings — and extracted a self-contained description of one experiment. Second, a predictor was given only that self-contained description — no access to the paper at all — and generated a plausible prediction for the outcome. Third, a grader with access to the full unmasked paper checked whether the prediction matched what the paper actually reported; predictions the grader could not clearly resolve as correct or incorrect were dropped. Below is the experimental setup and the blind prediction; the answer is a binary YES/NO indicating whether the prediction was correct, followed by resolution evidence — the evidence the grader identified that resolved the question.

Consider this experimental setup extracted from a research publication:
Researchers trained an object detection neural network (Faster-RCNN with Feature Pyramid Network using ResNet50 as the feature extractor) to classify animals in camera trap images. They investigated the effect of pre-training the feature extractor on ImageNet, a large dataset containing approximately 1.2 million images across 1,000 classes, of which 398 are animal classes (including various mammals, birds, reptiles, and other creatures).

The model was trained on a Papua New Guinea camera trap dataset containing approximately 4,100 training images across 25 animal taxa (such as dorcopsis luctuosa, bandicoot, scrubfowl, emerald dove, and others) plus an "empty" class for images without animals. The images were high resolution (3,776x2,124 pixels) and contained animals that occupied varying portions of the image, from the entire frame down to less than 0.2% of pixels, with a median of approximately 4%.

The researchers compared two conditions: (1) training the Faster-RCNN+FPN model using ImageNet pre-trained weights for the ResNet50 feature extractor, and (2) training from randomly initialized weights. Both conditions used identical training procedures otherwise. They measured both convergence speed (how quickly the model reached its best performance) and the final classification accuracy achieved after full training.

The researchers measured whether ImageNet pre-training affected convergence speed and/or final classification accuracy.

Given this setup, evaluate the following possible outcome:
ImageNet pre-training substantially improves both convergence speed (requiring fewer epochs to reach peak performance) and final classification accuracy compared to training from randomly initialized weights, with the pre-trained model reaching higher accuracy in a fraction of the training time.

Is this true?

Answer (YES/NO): NO